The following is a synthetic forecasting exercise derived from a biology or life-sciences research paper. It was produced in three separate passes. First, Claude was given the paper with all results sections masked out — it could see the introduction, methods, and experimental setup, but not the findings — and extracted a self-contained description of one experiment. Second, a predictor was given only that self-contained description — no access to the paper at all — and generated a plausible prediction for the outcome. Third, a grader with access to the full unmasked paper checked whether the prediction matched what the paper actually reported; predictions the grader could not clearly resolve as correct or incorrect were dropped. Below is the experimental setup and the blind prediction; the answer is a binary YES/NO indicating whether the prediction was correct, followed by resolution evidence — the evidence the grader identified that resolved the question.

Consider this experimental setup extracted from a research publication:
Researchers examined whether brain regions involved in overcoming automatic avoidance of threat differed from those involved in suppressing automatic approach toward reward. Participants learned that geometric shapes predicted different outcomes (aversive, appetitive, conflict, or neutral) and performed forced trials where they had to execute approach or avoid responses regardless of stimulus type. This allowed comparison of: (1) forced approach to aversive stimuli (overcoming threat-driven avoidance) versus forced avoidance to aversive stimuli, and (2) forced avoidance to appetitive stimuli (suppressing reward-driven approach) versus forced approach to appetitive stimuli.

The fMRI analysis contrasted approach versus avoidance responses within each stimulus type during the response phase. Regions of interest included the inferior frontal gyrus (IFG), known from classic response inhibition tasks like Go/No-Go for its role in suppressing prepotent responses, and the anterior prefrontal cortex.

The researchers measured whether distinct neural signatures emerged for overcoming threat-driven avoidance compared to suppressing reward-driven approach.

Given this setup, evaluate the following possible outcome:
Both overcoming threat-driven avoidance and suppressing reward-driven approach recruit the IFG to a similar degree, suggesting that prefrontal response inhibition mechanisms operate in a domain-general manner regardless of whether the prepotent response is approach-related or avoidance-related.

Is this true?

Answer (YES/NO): NO